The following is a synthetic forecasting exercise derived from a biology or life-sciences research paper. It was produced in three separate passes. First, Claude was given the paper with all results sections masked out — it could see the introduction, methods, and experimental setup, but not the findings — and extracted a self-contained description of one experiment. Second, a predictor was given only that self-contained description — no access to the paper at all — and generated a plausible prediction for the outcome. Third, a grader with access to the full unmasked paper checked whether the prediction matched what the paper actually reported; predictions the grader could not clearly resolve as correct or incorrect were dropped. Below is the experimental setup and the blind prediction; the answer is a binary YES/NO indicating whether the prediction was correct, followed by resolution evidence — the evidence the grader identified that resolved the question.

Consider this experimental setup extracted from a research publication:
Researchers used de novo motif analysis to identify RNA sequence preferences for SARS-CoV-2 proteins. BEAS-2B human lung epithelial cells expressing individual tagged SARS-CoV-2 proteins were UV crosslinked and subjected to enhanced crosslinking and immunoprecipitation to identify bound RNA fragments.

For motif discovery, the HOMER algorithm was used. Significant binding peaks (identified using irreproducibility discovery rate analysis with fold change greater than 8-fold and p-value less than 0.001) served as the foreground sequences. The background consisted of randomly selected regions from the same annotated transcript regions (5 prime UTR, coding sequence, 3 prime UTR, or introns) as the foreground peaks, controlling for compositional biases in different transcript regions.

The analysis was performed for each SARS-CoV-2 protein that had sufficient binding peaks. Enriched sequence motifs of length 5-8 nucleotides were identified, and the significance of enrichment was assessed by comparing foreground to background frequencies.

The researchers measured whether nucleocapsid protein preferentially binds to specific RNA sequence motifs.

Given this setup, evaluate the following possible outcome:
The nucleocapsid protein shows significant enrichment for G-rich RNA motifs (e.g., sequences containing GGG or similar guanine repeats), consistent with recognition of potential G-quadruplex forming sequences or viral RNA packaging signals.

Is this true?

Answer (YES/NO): NO